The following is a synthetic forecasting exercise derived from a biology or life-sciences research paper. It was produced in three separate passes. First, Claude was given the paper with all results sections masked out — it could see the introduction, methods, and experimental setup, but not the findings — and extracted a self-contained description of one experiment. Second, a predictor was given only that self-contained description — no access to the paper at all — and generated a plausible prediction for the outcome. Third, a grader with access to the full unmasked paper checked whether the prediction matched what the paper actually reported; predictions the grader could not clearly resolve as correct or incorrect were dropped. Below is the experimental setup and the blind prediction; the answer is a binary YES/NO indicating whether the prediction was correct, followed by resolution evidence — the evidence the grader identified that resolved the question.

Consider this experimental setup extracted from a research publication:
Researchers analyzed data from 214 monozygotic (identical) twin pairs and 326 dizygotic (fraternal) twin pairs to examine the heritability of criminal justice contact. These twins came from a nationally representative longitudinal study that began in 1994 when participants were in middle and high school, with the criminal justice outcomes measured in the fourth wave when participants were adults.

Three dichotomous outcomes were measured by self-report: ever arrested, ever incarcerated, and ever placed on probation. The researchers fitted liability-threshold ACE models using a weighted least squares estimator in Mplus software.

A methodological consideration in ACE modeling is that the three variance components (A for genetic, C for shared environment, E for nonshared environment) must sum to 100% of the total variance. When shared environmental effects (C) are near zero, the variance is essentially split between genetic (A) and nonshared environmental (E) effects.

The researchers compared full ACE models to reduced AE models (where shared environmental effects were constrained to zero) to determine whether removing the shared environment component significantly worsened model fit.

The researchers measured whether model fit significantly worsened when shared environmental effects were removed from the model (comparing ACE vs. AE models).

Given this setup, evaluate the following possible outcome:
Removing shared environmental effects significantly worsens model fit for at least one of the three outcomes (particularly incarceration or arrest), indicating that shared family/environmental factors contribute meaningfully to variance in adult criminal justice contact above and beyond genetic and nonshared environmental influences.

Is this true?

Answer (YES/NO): YES